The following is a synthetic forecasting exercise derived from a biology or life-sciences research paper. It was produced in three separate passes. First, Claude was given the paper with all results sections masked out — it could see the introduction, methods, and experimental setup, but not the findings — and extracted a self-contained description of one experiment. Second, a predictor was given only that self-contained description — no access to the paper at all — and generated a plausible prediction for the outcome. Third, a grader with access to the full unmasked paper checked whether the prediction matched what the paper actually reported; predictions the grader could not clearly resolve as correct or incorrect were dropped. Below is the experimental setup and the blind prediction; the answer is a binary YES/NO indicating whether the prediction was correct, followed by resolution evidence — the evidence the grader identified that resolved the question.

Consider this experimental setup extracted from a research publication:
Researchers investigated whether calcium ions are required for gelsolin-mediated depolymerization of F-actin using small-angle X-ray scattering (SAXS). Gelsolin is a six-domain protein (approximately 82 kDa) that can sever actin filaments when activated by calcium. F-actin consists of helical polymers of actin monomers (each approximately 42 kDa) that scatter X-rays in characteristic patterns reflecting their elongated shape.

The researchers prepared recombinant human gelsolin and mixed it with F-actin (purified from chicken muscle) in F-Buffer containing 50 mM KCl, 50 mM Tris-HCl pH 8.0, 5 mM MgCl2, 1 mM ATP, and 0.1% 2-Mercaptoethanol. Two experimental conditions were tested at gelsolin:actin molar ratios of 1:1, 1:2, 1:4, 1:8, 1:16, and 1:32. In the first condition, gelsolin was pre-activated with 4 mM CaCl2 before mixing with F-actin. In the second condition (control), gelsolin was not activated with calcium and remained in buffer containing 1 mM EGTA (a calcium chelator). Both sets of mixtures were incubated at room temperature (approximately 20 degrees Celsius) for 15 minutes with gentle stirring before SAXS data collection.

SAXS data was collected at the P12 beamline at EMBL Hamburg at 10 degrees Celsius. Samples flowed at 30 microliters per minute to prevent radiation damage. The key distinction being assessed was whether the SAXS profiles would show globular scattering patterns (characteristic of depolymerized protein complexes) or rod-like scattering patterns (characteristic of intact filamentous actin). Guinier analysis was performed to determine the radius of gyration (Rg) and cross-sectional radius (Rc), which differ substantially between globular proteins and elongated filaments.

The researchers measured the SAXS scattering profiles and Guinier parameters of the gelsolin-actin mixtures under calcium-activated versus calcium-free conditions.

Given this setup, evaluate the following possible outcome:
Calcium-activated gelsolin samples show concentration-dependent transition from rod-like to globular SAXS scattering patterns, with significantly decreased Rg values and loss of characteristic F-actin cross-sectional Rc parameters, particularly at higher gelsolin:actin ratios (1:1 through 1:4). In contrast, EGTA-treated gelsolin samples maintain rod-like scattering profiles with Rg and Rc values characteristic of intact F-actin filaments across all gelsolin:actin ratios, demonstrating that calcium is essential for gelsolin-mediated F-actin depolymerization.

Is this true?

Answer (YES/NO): YES